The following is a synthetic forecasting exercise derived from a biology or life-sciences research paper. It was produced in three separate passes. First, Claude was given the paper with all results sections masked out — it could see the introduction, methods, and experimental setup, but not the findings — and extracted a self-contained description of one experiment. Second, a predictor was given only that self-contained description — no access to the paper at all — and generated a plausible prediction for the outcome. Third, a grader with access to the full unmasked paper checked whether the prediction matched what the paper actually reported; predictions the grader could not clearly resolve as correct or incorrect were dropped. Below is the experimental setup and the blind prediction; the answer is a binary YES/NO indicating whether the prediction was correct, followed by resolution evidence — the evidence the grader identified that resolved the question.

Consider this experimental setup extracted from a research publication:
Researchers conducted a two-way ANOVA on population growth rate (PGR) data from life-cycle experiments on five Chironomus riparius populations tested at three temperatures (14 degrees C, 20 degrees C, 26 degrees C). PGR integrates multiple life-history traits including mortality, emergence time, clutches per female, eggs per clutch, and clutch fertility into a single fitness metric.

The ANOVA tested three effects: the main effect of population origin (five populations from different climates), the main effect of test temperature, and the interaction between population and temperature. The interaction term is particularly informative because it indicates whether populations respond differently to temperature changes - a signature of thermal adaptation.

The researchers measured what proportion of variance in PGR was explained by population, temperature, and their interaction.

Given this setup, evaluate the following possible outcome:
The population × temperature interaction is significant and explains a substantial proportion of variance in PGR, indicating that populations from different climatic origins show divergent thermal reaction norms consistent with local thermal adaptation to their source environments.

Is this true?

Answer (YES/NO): NO